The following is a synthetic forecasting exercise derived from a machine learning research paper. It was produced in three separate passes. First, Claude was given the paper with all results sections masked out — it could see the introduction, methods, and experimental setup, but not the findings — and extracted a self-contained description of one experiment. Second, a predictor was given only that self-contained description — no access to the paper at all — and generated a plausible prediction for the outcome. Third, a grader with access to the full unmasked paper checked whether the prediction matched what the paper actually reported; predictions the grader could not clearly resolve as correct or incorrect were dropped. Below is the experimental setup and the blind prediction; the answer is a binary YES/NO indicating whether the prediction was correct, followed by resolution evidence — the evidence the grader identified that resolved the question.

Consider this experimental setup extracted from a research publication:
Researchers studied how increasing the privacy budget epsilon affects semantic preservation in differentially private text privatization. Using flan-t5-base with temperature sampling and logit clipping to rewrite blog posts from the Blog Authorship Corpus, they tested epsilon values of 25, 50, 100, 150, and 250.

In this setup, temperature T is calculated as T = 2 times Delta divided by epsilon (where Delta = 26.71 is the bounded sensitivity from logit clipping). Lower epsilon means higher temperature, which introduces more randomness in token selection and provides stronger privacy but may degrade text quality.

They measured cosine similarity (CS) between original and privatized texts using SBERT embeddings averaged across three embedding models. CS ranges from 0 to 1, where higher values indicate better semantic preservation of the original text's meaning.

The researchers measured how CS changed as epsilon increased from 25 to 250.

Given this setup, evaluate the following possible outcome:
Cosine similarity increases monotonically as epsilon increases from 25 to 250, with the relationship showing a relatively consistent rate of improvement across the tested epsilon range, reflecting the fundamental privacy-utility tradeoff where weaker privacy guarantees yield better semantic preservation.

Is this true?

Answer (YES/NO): NO